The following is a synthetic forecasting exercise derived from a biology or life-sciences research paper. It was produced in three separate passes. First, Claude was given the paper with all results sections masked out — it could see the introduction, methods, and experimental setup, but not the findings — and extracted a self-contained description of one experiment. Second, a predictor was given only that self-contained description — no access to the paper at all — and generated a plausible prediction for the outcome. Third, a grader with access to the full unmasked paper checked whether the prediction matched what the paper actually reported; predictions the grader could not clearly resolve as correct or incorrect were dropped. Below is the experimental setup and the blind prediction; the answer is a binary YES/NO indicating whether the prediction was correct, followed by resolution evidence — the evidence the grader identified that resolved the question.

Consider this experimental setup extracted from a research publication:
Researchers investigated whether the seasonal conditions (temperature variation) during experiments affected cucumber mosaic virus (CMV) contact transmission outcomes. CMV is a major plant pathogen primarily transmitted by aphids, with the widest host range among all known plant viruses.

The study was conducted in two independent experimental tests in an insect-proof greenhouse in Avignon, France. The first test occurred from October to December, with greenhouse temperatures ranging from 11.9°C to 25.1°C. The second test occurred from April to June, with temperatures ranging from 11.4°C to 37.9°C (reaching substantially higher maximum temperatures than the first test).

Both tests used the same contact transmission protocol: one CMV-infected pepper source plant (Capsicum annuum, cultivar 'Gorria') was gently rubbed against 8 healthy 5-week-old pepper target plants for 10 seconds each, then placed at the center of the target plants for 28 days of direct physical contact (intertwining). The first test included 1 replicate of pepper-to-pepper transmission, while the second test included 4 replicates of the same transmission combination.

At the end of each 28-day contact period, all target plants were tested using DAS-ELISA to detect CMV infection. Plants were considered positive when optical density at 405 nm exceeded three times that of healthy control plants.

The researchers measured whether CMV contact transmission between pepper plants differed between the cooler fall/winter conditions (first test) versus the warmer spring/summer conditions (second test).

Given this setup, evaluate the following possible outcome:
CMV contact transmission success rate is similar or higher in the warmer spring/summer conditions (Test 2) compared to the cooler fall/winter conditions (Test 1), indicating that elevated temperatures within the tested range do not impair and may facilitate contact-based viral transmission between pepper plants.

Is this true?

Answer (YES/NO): YES